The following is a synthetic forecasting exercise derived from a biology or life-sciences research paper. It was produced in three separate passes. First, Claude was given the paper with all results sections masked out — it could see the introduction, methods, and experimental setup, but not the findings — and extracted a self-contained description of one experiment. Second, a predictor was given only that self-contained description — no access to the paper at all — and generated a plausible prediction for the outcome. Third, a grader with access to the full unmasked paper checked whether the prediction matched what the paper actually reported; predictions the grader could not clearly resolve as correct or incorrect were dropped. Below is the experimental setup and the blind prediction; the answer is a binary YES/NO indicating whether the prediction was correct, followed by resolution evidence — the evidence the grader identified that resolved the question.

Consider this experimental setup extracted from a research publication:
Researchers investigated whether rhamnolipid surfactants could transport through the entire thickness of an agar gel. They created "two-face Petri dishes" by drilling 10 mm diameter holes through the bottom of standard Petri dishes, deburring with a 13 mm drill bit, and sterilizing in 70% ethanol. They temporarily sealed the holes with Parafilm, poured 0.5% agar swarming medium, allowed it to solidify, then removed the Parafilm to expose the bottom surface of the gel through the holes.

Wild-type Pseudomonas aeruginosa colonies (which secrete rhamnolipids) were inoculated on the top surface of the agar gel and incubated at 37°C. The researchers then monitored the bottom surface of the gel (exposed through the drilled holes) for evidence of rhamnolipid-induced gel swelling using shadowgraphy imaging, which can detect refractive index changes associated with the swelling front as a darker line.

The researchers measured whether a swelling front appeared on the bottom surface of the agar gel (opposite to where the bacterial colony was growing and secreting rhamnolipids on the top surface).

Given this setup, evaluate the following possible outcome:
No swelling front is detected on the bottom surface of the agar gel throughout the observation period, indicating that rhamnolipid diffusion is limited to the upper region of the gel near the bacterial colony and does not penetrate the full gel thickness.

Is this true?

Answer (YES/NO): NO